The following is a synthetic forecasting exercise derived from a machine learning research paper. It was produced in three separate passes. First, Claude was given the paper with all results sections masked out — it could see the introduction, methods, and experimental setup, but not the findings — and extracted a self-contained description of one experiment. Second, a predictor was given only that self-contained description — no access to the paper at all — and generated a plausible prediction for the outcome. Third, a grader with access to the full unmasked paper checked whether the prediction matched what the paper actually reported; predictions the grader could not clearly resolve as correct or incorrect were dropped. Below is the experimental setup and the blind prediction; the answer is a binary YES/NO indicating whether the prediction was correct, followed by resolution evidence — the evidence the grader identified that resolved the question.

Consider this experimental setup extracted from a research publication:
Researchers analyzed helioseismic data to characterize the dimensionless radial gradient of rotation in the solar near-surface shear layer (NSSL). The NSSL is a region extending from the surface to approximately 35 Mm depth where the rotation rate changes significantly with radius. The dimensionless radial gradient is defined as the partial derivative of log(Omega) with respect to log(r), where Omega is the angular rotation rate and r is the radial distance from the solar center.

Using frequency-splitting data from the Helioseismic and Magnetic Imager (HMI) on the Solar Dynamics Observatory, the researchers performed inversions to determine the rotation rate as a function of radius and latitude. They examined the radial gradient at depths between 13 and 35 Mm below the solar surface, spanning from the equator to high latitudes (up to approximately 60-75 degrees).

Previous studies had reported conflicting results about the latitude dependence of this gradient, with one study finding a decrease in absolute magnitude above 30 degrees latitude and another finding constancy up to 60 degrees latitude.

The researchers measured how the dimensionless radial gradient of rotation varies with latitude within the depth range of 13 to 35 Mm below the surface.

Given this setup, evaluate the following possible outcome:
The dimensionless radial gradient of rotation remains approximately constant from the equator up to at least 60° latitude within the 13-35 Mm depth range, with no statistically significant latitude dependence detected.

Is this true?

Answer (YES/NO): YES